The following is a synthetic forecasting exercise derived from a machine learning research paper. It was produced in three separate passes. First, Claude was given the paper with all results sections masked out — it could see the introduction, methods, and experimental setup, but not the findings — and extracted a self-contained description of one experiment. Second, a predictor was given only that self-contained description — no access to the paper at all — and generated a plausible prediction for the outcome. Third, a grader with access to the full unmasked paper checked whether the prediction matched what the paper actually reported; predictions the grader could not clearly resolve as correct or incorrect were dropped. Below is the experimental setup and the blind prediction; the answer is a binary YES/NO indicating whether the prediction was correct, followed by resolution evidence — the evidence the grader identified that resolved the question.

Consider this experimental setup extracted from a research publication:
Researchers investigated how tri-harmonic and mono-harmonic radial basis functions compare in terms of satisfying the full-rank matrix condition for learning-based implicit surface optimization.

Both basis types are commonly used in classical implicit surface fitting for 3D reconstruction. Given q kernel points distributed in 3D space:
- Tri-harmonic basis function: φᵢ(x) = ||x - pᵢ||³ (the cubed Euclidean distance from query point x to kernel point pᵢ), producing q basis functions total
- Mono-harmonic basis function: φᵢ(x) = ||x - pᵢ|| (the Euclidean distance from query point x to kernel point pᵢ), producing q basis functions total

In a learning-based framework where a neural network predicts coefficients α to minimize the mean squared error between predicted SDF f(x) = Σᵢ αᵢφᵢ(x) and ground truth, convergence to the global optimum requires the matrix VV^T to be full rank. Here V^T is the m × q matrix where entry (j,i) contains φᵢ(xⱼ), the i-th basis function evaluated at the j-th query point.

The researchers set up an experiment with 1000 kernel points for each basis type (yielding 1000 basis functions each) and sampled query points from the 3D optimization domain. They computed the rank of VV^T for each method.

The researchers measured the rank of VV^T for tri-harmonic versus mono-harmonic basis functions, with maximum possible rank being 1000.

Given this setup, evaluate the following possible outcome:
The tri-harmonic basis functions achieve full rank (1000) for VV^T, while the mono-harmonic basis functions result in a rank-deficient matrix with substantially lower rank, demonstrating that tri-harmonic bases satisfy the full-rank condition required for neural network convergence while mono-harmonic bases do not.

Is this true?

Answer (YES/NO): NO